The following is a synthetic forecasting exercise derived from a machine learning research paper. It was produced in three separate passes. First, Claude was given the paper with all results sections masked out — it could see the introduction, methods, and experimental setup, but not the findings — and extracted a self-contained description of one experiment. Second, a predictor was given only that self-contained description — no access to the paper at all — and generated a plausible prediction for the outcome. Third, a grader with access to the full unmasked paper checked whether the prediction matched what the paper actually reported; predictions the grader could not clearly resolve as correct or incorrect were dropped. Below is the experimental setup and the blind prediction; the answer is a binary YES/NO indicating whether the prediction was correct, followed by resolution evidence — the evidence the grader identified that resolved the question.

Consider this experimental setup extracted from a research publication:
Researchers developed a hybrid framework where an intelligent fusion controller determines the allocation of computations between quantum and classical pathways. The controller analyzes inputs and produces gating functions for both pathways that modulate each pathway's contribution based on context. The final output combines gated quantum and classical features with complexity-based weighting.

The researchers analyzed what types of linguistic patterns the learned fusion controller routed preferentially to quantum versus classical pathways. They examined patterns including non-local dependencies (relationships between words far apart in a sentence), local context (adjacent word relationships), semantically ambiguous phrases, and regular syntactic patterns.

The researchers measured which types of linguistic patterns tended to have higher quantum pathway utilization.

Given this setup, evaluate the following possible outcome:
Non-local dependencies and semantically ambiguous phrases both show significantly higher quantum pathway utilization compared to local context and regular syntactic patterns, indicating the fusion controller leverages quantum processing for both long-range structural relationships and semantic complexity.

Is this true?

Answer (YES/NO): YES